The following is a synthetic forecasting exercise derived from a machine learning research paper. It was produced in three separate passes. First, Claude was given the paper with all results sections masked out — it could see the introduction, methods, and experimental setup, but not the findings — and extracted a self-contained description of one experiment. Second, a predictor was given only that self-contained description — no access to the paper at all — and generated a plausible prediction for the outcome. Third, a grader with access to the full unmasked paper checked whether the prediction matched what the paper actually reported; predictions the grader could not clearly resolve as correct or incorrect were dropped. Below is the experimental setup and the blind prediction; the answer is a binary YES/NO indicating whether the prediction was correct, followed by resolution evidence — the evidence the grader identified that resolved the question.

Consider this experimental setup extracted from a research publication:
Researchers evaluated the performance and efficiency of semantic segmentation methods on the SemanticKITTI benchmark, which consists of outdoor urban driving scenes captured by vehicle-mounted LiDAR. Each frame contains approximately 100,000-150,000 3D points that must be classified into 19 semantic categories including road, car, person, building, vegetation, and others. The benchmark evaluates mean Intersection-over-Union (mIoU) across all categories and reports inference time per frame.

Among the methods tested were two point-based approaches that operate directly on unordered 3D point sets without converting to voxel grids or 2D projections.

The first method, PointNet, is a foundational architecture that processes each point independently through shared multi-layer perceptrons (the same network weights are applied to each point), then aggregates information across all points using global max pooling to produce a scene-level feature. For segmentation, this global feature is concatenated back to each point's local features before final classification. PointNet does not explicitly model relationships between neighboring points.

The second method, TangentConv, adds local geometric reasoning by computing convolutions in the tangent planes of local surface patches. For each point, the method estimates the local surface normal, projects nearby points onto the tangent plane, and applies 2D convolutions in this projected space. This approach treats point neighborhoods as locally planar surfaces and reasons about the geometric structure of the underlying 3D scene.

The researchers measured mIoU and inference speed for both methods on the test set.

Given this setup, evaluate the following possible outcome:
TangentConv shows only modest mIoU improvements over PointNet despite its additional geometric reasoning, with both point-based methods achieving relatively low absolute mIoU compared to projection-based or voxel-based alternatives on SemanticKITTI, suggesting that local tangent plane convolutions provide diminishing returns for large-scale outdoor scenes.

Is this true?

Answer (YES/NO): NO